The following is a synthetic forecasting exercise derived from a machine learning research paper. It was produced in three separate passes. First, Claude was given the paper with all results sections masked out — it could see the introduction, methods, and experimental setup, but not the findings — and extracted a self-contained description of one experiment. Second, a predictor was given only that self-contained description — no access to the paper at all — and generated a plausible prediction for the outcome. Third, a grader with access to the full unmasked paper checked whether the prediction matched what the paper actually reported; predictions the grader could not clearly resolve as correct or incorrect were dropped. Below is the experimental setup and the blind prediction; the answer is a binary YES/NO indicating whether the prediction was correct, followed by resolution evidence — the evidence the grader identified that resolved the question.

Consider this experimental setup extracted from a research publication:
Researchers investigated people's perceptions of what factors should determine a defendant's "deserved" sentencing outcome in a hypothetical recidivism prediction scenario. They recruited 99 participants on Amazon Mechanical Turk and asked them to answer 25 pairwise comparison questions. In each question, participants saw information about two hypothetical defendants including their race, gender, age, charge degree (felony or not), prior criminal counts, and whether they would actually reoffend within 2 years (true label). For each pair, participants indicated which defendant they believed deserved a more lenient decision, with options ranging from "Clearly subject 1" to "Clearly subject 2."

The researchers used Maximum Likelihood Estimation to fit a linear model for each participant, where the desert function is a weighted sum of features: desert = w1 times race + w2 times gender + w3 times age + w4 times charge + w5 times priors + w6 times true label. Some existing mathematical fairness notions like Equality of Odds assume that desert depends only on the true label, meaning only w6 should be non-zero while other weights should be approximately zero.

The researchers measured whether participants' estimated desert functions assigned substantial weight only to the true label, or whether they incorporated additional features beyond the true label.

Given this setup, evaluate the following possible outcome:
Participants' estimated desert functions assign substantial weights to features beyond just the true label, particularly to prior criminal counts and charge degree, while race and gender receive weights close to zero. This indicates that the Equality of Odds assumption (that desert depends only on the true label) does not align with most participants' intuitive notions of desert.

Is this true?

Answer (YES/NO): NO